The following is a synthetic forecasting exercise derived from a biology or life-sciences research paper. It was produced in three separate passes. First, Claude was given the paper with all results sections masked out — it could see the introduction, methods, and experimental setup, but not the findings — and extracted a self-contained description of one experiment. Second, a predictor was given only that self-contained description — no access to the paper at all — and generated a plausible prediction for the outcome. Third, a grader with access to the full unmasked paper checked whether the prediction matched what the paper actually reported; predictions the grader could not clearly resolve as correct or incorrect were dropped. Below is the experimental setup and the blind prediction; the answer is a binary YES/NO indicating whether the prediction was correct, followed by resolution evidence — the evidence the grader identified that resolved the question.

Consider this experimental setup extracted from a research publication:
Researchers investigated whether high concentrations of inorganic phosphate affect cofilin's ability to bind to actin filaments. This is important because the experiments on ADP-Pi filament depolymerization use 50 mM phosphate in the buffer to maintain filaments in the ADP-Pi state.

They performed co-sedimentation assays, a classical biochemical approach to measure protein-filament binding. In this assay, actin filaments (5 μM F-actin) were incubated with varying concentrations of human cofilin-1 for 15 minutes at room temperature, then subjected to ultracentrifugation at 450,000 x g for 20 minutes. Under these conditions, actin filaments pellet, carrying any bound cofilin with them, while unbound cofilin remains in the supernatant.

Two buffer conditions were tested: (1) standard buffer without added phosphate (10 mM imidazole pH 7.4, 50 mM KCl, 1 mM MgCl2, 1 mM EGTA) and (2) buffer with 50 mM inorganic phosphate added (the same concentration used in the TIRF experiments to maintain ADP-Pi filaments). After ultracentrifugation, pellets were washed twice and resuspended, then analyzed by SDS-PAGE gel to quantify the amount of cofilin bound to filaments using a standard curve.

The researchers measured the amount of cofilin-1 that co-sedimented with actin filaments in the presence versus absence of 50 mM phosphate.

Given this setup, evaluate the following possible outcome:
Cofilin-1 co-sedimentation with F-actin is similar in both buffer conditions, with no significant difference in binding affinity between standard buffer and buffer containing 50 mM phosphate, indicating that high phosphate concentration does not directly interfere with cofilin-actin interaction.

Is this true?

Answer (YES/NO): NO